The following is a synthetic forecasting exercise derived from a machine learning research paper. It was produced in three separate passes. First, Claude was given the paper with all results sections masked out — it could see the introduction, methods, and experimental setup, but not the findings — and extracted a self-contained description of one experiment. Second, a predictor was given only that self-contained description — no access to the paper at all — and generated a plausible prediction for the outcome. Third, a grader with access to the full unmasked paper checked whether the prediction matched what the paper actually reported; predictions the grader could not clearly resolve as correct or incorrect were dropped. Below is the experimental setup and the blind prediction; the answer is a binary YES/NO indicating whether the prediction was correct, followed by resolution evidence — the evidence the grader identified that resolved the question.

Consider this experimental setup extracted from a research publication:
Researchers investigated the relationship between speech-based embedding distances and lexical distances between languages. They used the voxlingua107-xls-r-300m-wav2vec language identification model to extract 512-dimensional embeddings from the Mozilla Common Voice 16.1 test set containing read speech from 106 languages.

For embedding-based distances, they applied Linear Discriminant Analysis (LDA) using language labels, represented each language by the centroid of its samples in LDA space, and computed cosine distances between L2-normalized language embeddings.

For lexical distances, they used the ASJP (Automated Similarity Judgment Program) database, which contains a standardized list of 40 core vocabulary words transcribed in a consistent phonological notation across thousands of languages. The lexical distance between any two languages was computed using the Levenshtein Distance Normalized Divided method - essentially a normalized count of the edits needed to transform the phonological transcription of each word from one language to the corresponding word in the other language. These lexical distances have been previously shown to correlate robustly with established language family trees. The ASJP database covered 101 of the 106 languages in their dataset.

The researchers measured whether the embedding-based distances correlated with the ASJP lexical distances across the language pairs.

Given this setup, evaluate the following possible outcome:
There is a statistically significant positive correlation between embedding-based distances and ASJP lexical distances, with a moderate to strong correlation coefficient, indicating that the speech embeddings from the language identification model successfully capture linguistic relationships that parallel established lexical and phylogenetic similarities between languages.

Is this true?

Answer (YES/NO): YES